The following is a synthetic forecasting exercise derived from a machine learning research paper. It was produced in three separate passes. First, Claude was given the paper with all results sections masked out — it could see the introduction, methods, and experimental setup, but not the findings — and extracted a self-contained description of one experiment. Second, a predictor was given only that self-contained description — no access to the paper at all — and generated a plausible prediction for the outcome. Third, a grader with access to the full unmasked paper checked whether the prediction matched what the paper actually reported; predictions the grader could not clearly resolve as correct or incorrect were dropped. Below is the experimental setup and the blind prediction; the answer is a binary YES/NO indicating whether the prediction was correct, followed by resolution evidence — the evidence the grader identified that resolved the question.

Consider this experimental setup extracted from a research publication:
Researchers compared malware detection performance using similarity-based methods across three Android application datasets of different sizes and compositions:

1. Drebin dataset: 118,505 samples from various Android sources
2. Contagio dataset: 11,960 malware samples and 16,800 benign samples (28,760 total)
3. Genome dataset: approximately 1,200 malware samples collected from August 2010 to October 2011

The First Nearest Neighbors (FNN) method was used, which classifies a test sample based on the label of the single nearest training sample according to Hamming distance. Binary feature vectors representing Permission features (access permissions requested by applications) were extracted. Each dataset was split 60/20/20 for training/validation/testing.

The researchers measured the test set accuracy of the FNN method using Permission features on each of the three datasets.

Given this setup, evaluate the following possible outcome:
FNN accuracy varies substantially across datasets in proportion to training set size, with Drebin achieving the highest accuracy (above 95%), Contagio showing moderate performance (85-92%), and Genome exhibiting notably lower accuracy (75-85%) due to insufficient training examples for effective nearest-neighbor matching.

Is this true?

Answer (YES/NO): NO